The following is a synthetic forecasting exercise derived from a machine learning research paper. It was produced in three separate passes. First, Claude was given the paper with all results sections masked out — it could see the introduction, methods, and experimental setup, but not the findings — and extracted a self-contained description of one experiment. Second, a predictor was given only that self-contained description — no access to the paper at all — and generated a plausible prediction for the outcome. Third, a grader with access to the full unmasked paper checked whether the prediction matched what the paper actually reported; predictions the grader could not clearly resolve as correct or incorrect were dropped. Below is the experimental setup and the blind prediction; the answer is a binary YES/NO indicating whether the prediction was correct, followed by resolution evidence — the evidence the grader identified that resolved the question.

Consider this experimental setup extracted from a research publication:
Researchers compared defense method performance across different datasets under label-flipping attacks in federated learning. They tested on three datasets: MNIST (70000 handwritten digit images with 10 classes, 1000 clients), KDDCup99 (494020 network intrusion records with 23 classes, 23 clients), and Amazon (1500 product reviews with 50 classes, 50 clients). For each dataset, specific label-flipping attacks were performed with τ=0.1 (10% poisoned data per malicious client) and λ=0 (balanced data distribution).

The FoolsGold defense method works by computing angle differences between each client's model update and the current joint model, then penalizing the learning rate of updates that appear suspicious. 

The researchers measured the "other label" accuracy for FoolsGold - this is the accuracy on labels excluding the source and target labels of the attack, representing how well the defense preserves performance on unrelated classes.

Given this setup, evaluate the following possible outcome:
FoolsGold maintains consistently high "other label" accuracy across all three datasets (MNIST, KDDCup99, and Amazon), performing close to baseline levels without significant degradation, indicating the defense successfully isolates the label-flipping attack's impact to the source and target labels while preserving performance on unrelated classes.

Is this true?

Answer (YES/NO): NO